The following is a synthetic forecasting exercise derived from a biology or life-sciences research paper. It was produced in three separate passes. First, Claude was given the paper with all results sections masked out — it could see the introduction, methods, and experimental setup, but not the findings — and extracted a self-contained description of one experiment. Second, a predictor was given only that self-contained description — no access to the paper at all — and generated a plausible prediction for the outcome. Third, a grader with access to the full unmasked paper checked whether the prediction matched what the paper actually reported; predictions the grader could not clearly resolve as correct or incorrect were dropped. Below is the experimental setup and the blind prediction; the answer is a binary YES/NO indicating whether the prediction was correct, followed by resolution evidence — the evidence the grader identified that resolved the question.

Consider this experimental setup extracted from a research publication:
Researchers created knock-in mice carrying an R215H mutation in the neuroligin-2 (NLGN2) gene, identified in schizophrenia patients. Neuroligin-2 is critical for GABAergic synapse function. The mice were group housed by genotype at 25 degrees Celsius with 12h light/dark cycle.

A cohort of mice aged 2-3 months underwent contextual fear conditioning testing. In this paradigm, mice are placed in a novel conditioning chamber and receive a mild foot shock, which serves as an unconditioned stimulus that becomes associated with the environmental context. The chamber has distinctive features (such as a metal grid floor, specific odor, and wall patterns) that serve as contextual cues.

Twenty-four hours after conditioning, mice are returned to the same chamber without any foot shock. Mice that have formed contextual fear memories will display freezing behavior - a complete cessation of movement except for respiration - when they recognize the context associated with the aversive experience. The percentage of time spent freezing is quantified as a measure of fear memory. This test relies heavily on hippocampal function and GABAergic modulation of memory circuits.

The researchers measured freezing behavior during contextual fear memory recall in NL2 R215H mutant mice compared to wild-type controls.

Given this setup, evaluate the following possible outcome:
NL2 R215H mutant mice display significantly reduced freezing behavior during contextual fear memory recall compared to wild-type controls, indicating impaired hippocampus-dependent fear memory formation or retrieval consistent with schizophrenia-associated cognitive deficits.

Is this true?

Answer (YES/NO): YES